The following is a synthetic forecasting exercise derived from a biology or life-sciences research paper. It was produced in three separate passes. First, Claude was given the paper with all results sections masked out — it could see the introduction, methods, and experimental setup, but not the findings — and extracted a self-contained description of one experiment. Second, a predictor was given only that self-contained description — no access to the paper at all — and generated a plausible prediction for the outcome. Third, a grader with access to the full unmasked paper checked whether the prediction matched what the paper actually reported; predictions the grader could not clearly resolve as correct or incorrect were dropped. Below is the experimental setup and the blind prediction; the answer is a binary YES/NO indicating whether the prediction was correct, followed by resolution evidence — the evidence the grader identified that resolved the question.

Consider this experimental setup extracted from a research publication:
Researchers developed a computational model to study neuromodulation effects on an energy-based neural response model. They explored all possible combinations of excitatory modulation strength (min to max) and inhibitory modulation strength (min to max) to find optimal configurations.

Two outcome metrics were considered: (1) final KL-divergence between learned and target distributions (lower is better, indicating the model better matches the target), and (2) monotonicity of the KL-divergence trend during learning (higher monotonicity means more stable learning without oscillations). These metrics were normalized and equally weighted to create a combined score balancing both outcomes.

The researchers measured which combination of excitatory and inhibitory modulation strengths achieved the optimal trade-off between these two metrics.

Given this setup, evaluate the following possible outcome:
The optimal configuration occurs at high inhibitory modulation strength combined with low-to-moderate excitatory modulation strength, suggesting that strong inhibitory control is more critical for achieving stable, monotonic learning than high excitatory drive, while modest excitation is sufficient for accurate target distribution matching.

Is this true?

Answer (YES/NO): NO